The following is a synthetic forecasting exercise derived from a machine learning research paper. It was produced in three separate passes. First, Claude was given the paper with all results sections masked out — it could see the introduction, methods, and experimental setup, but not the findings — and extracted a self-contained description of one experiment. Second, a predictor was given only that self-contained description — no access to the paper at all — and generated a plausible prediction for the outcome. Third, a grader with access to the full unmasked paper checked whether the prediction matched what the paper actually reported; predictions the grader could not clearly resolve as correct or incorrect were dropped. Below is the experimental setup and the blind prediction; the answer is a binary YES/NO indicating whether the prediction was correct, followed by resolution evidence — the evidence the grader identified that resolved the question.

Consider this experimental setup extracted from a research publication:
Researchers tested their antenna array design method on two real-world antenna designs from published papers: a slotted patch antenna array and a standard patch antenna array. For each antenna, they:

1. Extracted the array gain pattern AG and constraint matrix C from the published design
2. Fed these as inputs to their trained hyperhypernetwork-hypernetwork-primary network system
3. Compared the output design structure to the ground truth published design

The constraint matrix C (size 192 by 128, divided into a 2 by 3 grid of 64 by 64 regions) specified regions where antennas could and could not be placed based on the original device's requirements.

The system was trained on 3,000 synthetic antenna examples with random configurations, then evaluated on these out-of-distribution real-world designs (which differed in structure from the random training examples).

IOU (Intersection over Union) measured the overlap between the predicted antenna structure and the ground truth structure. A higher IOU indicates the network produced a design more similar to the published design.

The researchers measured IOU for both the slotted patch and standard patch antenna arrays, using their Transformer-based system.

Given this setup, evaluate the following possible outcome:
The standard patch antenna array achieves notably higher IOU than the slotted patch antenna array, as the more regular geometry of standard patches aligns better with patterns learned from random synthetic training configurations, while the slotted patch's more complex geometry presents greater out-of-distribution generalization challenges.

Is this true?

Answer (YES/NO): NO